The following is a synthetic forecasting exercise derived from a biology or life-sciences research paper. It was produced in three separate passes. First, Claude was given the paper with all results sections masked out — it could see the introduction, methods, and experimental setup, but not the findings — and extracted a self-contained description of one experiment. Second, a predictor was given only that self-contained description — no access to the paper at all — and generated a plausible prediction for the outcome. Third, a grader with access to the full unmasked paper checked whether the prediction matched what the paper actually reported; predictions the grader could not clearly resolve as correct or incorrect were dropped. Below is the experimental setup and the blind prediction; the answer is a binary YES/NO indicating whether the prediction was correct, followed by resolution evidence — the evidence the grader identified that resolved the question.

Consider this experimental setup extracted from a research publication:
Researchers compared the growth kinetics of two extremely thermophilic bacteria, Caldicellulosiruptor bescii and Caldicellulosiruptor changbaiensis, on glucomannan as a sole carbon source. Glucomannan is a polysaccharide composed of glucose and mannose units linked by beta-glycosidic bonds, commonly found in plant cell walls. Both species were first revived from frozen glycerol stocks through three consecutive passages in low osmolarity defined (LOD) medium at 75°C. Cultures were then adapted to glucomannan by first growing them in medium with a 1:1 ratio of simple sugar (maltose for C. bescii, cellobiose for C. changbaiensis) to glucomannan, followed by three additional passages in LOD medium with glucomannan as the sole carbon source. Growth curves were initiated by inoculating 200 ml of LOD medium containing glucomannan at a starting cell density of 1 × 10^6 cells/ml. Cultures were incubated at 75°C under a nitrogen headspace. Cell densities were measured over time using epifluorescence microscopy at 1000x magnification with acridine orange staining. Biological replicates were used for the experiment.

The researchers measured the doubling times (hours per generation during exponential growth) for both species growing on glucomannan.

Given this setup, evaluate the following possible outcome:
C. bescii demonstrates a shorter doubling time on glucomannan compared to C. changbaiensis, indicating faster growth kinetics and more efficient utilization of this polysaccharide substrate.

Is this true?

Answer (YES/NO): NO